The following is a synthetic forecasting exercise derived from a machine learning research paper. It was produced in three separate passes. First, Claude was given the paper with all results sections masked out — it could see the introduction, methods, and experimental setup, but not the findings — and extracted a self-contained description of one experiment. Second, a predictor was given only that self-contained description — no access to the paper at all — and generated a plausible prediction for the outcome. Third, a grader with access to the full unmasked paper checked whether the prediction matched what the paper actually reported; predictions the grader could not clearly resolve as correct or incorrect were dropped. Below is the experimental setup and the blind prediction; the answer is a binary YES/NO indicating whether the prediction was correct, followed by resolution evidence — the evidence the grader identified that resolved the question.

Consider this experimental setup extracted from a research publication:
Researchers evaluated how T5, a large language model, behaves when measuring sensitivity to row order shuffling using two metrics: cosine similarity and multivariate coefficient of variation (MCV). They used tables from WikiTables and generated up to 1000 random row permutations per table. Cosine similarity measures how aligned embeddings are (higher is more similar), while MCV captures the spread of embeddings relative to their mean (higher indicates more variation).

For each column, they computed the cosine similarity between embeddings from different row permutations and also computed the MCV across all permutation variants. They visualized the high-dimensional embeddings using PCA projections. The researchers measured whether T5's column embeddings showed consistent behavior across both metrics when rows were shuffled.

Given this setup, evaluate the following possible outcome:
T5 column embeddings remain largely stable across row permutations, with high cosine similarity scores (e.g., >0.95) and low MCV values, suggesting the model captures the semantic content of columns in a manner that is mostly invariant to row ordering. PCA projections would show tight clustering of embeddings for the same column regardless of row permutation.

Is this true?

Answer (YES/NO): NO